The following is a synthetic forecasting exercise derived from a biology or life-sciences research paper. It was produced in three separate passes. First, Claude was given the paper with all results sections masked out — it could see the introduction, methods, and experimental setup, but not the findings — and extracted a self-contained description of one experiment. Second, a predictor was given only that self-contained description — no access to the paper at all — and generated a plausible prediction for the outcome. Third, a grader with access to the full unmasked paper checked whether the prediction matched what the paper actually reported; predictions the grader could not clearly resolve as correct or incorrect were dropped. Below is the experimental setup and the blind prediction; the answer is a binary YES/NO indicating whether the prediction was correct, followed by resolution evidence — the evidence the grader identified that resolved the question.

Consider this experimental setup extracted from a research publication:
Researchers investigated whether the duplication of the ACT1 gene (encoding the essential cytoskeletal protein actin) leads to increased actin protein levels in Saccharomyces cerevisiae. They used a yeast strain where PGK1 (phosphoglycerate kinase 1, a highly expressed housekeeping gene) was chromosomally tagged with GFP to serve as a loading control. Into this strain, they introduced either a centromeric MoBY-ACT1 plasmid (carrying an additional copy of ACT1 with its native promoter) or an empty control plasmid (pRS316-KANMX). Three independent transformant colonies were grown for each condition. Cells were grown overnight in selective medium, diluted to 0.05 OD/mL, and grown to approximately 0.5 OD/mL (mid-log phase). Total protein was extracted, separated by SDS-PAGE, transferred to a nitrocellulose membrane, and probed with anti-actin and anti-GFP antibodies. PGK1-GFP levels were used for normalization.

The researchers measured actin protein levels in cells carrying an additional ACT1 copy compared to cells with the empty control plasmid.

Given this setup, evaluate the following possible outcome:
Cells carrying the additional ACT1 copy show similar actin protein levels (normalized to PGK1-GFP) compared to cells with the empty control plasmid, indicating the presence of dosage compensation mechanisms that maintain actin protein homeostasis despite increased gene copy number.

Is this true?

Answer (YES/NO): NO